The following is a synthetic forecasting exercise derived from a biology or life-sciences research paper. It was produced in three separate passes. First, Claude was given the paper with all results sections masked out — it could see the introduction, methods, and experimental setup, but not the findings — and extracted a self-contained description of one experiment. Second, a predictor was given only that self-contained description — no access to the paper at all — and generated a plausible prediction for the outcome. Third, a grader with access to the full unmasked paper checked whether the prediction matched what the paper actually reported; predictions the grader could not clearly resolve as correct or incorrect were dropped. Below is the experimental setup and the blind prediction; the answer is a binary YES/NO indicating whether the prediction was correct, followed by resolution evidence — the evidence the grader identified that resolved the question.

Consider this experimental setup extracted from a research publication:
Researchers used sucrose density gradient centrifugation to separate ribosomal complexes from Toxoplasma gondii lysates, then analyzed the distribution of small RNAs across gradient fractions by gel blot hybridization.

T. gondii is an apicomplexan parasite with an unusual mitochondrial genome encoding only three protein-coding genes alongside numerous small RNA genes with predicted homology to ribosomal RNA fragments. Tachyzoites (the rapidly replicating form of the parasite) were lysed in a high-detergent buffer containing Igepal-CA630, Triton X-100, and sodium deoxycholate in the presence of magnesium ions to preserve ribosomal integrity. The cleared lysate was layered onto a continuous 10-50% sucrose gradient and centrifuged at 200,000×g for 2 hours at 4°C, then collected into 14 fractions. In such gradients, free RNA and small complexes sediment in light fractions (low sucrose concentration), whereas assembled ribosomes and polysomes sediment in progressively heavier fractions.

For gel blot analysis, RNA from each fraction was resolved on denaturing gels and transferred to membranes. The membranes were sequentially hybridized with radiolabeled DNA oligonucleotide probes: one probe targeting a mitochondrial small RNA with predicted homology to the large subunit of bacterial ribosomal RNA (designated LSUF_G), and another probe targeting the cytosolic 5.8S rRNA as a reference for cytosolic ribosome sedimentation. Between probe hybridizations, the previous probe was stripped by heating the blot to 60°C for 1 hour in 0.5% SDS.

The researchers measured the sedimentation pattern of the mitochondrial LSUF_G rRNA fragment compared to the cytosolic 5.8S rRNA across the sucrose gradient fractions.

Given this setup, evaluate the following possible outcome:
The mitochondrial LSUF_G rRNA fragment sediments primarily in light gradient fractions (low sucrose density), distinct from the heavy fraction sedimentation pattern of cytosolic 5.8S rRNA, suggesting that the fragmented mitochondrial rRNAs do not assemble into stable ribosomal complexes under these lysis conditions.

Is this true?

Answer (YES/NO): NO